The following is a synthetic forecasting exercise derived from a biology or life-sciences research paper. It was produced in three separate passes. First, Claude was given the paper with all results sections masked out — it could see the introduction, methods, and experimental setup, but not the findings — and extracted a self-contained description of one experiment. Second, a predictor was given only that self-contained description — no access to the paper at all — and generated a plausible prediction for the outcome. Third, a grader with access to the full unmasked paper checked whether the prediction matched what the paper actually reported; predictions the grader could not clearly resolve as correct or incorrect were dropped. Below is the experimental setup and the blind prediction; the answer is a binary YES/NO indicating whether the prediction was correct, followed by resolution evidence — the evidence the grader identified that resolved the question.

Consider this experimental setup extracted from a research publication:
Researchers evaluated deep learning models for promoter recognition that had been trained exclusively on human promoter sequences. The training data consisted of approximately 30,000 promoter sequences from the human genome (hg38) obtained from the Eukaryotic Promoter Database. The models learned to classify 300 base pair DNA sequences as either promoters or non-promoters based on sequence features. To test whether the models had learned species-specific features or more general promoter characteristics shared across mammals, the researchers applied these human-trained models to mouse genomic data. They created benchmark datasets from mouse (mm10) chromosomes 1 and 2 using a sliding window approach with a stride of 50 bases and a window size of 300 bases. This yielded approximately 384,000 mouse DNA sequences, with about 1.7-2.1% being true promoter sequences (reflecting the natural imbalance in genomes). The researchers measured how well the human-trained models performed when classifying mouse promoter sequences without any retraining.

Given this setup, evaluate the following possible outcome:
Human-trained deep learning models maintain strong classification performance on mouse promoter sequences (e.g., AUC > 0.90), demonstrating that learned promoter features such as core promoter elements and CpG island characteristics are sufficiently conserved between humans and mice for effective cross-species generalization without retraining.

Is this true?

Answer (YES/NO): NO